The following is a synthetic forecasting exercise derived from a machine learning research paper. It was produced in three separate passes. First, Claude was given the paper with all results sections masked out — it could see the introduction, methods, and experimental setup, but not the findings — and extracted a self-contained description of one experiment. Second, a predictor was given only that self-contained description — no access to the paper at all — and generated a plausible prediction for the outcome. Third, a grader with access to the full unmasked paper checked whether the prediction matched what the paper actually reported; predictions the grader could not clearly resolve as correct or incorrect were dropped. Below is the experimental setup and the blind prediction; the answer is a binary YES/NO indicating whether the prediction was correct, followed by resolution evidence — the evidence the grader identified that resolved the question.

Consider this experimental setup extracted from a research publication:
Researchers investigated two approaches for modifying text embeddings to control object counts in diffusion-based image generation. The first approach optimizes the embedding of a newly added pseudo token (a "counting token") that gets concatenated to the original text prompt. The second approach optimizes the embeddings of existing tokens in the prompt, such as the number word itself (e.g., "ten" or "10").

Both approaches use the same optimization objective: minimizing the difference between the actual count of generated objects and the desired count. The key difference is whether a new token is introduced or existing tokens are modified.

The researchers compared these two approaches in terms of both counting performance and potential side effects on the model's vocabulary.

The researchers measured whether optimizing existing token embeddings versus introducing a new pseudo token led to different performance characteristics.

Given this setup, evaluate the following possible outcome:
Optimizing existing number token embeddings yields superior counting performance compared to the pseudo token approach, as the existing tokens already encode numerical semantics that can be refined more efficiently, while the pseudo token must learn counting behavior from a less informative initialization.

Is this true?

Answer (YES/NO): NO